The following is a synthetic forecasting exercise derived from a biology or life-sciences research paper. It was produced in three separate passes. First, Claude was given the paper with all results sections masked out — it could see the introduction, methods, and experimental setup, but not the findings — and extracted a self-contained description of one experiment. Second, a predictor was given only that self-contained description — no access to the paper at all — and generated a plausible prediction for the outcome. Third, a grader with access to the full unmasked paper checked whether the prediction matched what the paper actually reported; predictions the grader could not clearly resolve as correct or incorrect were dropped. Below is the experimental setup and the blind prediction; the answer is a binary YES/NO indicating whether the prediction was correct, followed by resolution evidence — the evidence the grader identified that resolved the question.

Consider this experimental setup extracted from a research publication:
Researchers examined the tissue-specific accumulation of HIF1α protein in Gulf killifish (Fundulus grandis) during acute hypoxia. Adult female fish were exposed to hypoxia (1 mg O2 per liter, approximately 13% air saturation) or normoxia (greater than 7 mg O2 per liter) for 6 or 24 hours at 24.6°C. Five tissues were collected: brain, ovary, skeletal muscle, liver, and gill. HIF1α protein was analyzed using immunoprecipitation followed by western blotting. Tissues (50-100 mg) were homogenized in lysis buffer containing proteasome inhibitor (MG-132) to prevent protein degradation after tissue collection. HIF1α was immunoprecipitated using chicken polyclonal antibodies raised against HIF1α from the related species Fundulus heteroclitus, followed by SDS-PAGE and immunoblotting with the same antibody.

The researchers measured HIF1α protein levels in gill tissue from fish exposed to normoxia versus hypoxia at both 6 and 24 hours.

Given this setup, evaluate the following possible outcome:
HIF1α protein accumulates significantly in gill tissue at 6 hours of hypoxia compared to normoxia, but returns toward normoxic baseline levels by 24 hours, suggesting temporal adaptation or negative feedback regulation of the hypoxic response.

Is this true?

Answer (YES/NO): NO